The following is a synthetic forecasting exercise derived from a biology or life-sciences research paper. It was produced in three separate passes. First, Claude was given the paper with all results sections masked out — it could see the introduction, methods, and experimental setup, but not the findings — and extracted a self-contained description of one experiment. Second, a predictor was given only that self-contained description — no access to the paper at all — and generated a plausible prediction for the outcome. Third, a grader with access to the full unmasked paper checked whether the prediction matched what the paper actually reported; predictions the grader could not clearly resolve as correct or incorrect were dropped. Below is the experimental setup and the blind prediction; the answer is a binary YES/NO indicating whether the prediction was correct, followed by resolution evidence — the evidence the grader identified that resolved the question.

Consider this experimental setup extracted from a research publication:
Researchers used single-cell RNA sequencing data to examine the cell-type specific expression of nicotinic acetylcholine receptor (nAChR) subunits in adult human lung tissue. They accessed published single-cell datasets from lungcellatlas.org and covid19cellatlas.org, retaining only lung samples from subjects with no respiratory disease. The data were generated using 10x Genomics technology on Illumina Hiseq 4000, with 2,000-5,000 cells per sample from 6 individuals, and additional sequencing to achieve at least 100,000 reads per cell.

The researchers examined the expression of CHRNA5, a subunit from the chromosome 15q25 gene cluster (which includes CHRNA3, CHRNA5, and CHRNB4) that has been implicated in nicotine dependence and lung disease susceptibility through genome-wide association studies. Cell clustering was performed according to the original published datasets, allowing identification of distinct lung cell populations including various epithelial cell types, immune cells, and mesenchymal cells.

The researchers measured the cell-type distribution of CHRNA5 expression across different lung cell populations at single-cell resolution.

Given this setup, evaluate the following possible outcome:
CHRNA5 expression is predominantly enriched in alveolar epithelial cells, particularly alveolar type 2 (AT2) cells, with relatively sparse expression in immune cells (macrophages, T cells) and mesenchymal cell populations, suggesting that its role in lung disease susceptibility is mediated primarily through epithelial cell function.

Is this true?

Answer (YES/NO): NO